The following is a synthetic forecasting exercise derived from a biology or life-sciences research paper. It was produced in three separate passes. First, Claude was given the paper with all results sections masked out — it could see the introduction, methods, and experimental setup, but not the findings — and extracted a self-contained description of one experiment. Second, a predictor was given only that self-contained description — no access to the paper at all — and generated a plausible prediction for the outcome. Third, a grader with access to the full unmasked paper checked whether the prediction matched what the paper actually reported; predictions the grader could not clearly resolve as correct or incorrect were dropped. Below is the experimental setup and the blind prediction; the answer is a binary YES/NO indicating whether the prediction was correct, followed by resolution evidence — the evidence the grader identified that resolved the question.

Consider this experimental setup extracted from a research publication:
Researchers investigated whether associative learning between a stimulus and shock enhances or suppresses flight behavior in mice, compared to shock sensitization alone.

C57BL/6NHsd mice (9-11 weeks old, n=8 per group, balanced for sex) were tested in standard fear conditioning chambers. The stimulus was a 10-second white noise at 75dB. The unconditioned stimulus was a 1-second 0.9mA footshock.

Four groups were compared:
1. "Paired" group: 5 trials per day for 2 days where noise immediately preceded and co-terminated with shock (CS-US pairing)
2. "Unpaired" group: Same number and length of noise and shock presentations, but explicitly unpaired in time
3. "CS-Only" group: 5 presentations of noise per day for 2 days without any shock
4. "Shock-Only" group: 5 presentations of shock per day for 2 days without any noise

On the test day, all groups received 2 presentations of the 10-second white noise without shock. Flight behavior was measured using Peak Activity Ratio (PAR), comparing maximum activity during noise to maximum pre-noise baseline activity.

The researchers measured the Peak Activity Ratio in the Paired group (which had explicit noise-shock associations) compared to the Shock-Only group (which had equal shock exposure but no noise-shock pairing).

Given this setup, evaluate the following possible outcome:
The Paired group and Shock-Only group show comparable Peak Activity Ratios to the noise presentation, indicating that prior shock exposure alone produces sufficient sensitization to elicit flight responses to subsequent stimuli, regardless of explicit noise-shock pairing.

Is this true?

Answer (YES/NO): NO